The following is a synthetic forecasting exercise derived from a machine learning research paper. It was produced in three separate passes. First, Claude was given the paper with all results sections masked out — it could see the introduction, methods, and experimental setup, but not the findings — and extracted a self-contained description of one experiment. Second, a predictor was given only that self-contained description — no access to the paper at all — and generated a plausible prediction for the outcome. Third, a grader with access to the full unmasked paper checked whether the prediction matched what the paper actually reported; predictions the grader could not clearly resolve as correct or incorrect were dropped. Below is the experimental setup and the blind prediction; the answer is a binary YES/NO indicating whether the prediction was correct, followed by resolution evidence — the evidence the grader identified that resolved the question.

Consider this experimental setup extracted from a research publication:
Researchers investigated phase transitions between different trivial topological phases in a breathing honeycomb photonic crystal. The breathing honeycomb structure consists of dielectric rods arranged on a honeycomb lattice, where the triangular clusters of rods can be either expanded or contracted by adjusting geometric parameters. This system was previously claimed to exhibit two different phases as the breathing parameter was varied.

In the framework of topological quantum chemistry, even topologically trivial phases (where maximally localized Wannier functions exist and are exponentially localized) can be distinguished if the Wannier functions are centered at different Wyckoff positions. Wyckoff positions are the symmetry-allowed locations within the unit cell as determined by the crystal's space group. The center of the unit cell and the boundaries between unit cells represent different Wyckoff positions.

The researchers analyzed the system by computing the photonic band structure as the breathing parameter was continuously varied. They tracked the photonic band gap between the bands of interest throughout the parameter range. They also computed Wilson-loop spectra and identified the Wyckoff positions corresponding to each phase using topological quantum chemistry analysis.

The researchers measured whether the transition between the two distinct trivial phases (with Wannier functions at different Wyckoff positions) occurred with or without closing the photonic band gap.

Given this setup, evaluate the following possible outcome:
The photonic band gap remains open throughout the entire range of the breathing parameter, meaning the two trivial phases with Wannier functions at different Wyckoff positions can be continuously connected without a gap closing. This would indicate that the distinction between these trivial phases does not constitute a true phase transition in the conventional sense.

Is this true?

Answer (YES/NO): NO